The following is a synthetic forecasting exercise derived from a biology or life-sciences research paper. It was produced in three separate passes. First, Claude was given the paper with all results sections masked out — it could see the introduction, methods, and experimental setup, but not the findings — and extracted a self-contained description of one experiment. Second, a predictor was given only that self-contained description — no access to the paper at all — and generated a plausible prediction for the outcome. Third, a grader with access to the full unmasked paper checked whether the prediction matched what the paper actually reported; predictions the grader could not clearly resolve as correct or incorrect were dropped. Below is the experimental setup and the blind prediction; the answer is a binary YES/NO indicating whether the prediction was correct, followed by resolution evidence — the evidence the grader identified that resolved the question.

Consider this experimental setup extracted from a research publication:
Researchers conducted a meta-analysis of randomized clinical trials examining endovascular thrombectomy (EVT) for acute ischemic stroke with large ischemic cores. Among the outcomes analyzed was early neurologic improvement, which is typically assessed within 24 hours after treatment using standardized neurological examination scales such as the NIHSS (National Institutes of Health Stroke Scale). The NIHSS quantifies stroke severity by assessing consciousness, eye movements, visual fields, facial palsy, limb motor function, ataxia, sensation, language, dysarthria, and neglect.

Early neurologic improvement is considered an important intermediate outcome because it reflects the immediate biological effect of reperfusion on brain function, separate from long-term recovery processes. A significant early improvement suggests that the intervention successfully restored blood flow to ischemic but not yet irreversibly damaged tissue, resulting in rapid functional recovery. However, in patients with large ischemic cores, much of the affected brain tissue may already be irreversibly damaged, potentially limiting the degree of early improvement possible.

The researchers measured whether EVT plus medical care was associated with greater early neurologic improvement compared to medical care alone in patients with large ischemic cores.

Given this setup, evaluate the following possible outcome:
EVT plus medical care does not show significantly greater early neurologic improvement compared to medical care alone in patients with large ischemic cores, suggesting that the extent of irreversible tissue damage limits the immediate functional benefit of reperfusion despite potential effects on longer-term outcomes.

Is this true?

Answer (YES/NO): NO